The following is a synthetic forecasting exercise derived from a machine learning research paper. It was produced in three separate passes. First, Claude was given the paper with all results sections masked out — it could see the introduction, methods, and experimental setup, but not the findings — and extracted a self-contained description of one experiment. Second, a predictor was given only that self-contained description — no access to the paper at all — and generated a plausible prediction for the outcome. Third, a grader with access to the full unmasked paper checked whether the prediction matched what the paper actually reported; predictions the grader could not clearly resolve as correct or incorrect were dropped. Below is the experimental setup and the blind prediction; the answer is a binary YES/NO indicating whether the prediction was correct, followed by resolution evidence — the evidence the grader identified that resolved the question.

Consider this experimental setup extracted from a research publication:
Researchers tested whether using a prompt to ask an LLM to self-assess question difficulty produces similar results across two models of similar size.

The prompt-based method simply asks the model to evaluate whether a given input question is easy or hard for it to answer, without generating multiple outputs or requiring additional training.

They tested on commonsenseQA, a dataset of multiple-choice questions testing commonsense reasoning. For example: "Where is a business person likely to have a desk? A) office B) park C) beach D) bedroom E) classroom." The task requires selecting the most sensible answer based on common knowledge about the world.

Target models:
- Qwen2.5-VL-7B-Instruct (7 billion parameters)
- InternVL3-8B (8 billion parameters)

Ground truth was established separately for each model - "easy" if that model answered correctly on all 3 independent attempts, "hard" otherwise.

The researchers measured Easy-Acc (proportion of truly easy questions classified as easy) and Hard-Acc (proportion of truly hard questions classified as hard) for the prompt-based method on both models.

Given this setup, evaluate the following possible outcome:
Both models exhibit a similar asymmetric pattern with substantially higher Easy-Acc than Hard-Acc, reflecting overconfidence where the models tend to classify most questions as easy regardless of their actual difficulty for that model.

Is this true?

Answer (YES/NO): NO